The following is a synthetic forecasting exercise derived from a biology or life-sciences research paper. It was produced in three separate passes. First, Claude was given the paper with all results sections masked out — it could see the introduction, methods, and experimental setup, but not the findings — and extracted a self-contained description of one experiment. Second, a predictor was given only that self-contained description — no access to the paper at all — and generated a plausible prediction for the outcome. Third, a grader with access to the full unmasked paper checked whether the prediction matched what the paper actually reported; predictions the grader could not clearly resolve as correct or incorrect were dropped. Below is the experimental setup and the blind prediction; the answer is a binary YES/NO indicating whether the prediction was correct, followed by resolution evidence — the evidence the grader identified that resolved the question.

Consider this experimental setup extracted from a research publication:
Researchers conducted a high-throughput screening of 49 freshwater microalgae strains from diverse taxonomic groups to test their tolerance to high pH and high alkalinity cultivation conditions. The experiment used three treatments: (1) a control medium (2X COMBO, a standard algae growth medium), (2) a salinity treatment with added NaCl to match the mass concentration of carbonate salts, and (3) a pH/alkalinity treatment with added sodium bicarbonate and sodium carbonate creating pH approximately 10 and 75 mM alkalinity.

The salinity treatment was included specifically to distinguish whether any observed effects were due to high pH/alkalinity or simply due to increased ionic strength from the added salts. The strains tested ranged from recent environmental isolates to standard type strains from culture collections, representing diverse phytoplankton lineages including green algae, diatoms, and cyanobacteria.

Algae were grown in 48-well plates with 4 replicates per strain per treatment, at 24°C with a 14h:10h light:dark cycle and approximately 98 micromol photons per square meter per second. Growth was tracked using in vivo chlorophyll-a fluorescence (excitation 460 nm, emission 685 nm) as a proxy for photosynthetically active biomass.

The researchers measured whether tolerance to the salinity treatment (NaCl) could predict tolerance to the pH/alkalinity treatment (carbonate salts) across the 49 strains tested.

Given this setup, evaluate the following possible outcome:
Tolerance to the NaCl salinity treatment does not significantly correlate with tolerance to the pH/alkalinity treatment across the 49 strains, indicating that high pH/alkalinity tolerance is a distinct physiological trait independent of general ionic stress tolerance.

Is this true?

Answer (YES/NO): NO